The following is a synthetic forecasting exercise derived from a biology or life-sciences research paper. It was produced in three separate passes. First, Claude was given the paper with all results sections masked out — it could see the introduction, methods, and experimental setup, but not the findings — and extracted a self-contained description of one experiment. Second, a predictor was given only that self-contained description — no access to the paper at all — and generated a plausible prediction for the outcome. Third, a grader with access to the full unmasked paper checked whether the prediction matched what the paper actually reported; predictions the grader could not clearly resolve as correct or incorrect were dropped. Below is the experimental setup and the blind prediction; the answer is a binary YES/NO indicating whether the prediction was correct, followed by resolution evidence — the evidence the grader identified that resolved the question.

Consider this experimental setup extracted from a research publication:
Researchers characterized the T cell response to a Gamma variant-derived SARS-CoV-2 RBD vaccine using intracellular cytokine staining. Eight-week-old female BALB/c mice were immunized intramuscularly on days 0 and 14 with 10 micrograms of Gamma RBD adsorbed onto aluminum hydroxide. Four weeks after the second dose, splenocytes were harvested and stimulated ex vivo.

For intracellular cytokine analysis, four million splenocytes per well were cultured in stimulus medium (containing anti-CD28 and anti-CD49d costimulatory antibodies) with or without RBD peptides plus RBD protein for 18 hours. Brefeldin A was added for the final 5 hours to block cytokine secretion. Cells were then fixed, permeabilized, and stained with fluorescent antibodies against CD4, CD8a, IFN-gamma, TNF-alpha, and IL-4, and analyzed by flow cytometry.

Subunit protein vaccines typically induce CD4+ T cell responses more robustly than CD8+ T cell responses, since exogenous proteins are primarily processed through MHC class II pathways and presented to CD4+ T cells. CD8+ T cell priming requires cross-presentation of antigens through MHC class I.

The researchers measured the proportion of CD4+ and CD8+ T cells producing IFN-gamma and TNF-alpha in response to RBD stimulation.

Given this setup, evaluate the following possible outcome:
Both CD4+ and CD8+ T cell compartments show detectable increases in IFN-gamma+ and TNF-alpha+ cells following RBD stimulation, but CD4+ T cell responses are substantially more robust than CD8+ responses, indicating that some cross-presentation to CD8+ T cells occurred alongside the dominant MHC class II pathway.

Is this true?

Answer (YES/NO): NO